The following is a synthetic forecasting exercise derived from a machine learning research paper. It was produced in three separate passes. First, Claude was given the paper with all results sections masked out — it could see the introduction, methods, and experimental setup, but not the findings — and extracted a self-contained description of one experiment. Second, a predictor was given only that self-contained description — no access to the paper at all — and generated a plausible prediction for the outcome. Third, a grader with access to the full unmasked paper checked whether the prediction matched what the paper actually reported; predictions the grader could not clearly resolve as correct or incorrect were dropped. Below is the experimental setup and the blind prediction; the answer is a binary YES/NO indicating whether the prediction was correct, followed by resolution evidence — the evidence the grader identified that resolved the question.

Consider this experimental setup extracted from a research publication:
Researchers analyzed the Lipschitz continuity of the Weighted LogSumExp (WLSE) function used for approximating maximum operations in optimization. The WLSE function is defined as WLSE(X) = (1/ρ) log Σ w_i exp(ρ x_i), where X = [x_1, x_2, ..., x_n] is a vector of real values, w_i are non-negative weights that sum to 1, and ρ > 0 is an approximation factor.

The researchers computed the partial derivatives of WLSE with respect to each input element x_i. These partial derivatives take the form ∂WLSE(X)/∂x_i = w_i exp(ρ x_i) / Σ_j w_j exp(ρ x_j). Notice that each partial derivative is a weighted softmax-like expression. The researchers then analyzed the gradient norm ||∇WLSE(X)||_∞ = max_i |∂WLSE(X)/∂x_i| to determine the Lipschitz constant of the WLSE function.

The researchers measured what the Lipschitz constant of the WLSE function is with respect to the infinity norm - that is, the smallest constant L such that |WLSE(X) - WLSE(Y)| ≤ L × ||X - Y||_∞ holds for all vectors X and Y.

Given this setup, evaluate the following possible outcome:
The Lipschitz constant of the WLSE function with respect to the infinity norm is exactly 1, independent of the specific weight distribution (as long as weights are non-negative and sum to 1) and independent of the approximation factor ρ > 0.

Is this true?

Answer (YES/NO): YES